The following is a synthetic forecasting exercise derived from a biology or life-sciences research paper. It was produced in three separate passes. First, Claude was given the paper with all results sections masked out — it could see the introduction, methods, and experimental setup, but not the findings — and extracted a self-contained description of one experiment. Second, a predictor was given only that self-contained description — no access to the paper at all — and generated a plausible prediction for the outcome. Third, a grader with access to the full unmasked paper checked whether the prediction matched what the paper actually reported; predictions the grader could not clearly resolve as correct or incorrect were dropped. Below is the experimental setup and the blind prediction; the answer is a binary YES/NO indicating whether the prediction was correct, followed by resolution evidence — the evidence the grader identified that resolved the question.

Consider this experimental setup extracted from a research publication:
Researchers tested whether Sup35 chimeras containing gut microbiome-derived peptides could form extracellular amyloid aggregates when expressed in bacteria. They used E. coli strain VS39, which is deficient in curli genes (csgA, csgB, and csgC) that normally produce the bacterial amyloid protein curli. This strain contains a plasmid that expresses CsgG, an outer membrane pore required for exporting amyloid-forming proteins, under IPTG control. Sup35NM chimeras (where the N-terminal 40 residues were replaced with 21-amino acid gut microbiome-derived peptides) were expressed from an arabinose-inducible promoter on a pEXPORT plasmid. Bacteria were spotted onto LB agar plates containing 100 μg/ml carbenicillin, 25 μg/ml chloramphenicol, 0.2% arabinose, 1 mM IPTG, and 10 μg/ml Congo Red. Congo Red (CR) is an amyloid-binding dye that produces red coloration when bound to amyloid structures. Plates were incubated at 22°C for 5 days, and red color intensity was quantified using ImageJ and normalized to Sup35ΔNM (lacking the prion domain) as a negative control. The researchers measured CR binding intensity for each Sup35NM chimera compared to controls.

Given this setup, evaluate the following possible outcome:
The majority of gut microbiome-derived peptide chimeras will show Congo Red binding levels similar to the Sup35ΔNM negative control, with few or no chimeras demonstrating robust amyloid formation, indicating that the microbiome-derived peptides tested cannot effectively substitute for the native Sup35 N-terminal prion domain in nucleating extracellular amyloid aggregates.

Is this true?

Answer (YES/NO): NO